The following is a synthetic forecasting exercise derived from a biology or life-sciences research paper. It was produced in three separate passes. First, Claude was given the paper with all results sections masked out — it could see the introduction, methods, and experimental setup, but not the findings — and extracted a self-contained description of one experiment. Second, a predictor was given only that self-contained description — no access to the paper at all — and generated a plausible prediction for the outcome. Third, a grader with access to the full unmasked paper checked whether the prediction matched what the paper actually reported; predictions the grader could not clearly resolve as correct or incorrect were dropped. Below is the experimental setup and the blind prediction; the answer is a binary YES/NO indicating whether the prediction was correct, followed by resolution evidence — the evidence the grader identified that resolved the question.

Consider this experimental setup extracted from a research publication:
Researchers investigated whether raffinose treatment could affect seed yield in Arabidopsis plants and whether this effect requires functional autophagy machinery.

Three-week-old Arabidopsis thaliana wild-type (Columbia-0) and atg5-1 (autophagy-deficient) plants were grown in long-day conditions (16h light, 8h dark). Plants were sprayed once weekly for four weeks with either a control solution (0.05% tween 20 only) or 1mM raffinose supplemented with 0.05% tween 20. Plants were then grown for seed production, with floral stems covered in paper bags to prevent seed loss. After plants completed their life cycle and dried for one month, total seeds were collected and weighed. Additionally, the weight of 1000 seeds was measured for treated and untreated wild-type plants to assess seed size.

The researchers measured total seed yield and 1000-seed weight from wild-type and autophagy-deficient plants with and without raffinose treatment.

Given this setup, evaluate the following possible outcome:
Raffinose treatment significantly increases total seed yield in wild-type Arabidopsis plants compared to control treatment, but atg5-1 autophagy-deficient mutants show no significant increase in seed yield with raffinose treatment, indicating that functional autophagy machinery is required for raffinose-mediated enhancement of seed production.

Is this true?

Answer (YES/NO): YES